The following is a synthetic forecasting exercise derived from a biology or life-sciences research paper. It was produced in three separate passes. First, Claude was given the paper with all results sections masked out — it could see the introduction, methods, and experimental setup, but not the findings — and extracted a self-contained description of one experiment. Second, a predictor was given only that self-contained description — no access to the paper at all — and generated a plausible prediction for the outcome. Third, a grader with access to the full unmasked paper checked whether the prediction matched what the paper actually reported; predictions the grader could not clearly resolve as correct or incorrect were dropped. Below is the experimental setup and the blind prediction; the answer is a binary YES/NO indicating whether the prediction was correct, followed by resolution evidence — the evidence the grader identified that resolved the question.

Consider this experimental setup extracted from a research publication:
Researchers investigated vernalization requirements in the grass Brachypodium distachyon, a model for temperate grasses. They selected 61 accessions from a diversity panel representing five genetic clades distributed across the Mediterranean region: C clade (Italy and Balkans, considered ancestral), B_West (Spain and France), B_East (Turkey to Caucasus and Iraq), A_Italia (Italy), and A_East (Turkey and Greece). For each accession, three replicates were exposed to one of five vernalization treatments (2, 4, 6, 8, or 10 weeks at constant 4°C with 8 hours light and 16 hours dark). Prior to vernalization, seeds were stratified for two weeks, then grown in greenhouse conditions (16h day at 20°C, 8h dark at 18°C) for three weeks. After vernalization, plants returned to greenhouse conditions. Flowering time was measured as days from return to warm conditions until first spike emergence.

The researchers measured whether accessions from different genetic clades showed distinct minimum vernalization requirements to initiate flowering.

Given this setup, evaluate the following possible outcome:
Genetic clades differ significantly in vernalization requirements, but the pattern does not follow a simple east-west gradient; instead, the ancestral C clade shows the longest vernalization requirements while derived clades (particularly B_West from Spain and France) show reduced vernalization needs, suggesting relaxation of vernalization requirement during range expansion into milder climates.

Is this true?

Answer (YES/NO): NO